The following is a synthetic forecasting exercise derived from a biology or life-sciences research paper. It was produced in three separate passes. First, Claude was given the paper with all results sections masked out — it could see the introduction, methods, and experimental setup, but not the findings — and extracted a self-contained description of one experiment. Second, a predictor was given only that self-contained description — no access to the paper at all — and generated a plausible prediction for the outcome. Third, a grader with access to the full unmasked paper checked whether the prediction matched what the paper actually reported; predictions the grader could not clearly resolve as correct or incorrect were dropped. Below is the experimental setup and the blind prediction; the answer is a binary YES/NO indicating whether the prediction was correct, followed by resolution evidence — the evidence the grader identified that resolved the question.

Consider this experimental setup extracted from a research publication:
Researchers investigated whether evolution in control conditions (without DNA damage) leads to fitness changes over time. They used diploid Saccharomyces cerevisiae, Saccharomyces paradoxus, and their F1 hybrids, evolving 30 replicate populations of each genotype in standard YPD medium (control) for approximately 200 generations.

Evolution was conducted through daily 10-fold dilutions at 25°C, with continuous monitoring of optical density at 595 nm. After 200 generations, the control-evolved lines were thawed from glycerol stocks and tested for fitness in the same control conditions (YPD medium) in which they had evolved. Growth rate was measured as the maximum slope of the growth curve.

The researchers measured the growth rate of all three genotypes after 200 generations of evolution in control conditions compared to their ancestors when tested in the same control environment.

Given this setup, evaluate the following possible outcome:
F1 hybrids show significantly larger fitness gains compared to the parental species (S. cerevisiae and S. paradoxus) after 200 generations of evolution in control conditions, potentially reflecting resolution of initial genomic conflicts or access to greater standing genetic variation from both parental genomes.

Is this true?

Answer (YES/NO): NO